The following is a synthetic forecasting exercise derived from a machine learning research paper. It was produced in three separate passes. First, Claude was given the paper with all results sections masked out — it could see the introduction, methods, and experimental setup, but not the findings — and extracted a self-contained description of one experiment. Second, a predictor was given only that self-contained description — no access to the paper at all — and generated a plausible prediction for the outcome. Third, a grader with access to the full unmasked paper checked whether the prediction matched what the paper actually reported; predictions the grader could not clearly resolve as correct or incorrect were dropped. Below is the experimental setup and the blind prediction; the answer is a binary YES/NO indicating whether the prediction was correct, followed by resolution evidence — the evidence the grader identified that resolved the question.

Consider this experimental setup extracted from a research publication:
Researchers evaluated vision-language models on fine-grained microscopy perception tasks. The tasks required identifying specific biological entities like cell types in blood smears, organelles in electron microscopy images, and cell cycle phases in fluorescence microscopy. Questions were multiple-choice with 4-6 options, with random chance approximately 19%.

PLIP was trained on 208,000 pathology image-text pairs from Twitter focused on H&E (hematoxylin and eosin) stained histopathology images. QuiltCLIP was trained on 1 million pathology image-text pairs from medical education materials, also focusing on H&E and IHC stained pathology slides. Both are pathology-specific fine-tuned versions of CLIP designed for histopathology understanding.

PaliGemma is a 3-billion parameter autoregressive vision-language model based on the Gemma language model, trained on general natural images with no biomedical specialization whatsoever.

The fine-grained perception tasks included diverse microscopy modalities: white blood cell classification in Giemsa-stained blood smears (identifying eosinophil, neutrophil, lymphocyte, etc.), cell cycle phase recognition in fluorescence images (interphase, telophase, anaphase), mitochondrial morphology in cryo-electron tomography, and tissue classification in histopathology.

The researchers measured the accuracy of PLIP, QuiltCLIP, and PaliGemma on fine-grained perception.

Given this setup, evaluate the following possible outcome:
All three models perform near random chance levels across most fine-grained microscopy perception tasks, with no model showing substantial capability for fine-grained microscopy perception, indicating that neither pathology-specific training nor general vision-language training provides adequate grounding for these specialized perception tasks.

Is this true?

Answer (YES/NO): NO